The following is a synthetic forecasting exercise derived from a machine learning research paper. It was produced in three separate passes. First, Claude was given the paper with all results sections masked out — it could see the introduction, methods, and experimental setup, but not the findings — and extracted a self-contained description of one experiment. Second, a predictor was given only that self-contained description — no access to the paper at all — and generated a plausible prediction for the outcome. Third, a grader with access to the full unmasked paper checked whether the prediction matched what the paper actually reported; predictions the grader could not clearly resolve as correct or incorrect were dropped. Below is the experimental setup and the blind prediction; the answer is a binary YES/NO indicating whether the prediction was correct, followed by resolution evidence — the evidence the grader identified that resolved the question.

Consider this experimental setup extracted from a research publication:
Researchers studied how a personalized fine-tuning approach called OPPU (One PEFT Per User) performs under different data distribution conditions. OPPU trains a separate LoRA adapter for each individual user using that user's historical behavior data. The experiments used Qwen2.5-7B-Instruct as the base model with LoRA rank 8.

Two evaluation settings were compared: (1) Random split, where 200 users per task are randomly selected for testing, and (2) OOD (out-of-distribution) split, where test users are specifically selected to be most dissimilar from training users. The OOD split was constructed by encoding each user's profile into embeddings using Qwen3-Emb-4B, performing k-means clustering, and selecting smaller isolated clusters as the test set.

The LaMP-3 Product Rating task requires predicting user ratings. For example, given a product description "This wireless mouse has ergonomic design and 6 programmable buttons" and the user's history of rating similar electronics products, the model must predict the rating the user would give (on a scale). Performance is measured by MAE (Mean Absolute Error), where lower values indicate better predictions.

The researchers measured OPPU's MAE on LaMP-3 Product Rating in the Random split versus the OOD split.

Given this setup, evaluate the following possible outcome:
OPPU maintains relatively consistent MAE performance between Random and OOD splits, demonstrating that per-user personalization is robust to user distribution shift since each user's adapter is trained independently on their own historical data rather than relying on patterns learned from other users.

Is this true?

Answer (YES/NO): NO